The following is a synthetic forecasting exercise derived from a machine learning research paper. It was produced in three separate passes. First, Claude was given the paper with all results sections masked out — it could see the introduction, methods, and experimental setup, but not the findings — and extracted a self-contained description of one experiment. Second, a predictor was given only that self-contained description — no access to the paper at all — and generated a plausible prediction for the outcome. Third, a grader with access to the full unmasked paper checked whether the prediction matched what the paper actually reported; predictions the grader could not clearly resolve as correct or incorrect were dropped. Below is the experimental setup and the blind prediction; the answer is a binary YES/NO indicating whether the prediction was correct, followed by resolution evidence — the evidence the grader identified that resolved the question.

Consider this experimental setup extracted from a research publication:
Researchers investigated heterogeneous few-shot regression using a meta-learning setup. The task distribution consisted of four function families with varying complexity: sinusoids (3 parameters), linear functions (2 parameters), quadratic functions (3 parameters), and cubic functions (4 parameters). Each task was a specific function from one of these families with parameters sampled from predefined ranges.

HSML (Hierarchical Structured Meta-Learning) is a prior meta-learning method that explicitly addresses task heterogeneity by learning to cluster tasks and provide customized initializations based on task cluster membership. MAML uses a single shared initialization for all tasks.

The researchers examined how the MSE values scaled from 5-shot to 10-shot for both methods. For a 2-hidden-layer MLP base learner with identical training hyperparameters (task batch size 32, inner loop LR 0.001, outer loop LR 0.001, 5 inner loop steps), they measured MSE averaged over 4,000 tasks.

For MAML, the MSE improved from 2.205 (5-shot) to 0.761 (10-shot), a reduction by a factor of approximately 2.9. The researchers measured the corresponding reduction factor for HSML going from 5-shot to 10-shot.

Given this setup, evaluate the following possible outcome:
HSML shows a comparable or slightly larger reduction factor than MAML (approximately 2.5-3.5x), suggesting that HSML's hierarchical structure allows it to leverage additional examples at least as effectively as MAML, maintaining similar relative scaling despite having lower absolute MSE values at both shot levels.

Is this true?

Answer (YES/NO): NO